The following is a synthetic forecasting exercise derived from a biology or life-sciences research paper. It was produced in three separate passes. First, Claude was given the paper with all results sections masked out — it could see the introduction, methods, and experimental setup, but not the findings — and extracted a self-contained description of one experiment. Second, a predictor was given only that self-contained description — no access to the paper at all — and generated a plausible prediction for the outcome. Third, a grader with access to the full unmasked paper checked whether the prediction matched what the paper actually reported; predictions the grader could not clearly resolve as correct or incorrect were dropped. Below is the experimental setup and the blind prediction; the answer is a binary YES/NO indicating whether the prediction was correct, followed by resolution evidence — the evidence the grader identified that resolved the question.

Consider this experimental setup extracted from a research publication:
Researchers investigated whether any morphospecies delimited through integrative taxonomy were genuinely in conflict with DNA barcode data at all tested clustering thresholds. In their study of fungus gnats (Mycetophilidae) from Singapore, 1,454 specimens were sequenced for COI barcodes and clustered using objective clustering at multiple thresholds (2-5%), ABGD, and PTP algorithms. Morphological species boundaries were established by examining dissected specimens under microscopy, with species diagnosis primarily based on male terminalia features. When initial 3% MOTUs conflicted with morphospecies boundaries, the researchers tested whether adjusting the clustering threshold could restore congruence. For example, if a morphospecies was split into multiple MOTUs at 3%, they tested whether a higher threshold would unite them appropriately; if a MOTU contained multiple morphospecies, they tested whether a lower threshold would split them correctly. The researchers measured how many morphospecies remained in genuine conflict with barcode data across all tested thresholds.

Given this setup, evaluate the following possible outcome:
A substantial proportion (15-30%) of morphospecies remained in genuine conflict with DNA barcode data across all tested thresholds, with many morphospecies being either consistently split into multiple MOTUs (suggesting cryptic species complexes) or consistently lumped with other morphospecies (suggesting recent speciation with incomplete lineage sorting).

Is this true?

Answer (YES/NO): NO